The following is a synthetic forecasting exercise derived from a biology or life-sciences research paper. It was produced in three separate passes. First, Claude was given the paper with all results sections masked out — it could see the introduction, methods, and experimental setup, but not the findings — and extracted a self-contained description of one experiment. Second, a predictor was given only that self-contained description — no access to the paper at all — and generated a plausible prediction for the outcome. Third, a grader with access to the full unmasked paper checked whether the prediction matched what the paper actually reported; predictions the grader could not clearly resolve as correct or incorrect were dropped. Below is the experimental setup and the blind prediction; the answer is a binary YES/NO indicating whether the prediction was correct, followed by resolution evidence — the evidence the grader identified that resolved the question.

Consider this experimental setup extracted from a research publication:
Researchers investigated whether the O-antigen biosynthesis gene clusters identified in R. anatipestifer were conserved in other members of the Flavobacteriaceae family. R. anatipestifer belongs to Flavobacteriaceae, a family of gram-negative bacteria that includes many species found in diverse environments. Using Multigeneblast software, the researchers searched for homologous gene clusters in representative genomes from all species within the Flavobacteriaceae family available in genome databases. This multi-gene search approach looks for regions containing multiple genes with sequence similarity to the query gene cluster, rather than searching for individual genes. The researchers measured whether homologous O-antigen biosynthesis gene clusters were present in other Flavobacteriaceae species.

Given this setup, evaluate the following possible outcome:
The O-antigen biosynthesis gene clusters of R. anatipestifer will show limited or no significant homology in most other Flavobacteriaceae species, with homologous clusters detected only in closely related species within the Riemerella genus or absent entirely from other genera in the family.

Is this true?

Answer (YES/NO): NO